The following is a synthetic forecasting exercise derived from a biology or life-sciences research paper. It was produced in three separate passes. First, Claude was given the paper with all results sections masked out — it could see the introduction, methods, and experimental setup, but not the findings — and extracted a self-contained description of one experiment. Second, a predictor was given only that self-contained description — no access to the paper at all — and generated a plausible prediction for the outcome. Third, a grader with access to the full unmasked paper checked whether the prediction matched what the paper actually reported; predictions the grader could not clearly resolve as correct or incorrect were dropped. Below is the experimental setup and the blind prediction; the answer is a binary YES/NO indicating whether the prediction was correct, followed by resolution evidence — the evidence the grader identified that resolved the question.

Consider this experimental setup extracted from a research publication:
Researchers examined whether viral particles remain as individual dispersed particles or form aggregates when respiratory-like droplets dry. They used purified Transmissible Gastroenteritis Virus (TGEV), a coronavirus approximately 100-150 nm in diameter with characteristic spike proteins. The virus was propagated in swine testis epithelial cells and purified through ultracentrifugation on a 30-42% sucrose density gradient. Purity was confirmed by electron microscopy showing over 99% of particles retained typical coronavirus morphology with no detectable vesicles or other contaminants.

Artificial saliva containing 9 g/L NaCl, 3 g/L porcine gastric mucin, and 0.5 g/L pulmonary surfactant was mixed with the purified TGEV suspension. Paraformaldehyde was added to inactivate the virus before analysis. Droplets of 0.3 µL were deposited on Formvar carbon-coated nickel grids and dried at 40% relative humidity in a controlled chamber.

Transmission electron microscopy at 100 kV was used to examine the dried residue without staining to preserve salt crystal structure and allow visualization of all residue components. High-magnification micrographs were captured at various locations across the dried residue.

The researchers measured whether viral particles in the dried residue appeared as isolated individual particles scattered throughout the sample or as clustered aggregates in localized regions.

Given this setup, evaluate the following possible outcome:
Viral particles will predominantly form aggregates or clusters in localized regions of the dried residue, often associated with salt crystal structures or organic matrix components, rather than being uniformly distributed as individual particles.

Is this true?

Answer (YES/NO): NO